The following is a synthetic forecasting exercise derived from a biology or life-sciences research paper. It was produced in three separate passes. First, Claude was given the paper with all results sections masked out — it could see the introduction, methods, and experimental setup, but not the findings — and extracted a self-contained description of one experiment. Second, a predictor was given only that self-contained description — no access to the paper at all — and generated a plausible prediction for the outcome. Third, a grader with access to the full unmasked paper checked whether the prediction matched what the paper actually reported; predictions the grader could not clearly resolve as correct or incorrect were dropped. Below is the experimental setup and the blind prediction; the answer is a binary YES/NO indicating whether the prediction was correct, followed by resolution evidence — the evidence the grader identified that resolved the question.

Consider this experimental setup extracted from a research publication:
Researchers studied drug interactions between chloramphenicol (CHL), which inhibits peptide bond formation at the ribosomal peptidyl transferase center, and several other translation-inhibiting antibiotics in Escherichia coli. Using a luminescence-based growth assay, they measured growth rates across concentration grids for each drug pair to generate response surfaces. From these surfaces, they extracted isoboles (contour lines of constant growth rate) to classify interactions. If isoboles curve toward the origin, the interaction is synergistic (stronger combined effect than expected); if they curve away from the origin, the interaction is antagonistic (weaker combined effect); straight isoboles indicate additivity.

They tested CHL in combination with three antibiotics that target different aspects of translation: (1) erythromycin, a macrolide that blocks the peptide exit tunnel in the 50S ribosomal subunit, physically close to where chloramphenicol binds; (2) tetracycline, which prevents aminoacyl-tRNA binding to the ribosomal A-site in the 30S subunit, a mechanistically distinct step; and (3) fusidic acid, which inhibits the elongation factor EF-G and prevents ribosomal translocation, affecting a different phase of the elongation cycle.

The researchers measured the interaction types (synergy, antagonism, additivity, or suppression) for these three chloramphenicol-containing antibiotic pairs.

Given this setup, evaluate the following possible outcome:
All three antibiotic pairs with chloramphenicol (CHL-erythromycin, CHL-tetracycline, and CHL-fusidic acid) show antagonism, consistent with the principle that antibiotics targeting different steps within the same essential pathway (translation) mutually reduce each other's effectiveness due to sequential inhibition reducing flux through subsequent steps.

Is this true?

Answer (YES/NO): NO